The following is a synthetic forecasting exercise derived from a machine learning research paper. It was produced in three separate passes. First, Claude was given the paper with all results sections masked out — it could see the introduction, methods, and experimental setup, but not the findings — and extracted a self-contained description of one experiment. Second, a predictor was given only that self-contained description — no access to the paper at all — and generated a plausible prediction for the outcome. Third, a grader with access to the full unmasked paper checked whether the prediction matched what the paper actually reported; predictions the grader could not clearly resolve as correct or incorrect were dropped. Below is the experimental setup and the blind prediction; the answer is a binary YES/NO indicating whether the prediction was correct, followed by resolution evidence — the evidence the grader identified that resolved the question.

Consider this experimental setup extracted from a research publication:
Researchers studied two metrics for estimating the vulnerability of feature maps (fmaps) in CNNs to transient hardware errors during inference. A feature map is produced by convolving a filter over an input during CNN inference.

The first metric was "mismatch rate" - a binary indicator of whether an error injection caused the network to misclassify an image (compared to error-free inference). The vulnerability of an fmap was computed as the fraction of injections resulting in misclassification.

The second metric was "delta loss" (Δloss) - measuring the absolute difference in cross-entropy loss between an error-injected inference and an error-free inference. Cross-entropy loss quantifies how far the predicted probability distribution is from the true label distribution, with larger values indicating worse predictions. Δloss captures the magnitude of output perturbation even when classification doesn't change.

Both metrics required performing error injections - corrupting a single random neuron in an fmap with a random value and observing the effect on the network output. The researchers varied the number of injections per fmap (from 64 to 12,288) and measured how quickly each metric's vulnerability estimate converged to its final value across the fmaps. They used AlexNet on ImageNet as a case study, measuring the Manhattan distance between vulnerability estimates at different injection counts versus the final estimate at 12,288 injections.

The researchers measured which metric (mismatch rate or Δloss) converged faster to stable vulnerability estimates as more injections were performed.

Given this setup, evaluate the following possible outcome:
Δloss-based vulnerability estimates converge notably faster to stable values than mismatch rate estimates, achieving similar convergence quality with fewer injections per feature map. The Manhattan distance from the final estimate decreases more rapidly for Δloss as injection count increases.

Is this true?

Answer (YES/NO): YES